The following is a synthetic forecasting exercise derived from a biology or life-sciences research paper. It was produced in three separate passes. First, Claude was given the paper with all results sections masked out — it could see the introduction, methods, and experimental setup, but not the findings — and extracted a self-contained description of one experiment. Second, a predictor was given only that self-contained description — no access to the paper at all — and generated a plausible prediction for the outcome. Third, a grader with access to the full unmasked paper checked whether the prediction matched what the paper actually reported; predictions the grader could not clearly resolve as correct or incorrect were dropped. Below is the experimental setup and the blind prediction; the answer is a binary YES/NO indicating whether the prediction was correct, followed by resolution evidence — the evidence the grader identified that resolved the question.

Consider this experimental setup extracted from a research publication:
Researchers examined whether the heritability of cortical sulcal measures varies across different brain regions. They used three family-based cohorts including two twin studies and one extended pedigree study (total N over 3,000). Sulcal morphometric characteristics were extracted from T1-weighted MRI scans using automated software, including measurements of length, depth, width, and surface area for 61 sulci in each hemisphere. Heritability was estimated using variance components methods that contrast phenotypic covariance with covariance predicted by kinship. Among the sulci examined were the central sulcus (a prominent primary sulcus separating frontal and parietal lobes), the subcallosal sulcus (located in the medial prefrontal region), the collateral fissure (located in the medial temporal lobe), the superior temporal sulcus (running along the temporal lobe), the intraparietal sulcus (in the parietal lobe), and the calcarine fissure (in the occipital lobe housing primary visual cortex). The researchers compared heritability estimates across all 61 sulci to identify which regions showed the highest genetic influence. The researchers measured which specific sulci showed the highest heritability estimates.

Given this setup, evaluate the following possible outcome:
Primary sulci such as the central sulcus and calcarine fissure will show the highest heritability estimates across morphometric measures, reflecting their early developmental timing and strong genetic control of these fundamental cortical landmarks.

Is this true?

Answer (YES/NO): NO